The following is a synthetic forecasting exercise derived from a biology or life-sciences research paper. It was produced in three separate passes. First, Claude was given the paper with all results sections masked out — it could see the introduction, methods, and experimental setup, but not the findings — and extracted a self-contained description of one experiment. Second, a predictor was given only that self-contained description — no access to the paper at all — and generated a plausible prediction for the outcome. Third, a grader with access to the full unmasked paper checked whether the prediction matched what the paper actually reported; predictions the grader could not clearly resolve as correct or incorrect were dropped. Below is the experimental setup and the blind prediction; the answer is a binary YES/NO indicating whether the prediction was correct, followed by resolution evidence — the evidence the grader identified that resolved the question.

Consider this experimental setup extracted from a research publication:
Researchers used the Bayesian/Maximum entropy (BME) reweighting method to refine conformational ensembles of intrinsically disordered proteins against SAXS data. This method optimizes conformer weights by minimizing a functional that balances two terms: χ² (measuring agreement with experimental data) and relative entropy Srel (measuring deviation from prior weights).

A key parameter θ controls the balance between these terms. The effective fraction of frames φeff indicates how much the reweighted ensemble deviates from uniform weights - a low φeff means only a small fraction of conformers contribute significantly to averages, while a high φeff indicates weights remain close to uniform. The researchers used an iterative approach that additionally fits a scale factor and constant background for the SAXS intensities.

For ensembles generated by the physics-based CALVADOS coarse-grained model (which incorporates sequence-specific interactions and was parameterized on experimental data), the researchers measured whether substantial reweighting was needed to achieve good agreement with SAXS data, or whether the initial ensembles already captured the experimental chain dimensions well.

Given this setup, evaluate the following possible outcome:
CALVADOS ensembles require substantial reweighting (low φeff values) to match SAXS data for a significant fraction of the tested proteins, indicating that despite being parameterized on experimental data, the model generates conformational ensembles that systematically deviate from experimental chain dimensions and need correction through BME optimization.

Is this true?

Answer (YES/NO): NO